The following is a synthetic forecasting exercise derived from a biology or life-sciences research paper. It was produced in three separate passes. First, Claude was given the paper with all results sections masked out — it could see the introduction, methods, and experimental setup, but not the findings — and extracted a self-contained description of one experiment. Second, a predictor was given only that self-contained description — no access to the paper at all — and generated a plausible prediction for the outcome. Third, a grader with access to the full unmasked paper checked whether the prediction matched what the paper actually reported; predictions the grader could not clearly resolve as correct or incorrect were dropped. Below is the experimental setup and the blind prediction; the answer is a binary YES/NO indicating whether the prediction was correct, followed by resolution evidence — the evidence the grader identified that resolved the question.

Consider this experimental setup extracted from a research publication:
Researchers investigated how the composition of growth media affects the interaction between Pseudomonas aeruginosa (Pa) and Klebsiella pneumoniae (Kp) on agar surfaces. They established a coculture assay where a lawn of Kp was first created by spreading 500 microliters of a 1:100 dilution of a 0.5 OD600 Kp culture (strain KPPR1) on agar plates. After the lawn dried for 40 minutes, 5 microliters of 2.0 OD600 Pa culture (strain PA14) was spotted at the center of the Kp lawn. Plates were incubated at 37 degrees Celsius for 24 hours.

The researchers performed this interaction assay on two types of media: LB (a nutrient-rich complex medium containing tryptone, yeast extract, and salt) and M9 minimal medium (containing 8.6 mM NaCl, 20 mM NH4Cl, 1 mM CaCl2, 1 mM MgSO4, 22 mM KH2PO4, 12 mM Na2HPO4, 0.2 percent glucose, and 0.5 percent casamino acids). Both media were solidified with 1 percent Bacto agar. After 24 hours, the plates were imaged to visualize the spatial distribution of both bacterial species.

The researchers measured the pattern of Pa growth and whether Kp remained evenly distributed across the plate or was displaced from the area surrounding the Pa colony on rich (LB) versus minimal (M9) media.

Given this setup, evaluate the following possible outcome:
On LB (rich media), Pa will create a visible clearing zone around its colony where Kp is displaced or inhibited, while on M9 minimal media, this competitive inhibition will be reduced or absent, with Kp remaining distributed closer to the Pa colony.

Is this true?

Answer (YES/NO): NO